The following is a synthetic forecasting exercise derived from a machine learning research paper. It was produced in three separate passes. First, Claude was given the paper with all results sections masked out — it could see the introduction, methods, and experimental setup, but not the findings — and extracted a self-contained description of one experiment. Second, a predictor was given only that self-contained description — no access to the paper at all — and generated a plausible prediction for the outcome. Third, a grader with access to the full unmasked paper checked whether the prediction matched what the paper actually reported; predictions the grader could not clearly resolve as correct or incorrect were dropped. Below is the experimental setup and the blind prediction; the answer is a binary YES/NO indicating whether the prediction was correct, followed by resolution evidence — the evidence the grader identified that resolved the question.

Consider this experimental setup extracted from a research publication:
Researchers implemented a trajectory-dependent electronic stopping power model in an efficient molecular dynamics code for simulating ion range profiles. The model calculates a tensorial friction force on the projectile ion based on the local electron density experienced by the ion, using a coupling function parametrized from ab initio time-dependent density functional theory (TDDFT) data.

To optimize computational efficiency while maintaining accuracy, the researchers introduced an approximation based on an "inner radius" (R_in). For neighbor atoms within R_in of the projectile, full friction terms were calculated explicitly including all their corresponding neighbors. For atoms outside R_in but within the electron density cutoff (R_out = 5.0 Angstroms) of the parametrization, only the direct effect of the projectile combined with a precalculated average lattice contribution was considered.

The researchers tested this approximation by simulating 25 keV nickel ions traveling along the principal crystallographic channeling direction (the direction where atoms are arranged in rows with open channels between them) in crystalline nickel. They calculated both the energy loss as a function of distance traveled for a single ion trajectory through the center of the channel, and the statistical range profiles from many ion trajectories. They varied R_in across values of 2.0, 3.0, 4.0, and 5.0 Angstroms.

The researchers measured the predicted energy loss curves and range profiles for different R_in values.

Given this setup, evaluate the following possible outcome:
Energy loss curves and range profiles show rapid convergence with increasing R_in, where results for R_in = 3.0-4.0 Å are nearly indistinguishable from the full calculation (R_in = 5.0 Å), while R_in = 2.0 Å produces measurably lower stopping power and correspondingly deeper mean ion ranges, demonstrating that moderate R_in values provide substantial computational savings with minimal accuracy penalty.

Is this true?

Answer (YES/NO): NO